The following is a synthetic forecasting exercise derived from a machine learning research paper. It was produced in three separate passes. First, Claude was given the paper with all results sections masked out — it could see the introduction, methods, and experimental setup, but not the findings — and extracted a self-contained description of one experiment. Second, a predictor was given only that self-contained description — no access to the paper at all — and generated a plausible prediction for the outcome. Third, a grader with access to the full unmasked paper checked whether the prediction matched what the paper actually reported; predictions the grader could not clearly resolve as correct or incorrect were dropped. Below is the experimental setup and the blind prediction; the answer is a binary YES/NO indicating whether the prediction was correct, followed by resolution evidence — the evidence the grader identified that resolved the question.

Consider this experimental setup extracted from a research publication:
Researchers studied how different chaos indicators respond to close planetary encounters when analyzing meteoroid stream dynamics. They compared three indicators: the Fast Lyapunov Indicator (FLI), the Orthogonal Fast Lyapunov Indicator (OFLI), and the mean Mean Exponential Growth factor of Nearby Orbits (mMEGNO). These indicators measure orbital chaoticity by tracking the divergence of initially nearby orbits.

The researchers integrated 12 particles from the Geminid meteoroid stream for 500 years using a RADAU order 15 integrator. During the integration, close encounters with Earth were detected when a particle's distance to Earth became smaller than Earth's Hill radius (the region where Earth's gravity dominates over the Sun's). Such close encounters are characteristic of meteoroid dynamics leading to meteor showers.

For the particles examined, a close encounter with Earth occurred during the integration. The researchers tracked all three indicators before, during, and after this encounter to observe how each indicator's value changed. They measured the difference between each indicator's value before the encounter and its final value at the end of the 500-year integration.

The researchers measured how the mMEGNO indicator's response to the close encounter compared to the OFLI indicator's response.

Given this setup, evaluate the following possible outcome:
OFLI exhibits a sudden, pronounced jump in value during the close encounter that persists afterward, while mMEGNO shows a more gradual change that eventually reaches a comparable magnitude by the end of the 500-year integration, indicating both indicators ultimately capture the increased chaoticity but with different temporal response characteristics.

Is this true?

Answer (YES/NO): NO